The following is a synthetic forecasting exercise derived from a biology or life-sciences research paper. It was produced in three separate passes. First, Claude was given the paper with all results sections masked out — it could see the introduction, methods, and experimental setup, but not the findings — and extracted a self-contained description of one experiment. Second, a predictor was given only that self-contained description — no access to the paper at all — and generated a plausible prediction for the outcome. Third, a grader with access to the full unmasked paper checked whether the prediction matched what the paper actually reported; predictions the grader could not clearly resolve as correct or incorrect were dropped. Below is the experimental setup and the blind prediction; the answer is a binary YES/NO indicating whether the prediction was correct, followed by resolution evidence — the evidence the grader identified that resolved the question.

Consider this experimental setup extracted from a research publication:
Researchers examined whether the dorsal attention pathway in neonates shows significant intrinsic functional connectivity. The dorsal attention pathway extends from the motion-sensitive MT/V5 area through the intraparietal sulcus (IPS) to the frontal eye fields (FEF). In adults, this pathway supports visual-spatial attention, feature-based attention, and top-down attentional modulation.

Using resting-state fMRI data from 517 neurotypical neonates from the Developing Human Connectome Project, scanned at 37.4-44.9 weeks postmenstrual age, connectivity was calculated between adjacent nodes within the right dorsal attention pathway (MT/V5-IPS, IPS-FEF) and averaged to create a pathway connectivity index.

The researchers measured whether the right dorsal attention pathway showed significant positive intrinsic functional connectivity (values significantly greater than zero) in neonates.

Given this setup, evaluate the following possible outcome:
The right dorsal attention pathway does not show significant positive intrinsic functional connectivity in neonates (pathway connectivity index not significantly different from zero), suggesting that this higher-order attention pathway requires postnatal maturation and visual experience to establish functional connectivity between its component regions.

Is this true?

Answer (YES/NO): NO